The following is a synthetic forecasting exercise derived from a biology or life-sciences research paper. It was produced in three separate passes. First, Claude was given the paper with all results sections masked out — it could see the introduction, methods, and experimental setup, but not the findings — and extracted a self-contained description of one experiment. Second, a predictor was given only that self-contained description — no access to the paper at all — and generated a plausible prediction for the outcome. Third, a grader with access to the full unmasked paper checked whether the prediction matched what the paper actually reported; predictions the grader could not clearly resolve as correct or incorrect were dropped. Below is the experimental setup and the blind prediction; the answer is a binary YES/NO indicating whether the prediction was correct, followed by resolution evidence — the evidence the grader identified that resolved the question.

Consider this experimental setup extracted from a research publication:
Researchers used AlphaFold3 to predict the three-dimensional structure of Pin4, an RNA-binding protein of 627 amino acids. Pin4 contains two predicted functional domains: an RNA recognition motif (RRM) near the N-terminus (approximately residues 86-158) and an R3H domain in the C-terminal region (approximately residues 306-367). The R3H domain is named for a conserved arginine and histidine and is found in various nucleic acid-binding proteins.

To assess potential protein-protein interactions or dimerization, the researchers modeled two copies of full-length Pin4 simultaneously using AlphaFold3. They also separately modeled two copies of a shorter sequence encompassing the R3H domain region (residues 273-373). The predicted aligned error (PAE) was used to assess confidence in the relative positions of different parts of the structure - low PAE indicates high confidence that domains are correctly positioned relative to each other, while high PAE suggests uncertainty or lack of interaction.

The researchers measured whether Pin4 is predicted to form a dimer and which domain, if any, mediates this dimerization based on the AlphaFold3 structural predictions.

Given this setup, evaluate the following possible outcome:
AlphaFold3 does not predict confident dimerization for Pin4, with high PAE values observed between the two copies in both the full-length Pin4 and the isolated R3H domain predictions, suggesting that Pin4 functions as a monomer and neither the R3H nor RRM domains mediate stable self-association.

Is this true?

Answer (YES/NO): NO